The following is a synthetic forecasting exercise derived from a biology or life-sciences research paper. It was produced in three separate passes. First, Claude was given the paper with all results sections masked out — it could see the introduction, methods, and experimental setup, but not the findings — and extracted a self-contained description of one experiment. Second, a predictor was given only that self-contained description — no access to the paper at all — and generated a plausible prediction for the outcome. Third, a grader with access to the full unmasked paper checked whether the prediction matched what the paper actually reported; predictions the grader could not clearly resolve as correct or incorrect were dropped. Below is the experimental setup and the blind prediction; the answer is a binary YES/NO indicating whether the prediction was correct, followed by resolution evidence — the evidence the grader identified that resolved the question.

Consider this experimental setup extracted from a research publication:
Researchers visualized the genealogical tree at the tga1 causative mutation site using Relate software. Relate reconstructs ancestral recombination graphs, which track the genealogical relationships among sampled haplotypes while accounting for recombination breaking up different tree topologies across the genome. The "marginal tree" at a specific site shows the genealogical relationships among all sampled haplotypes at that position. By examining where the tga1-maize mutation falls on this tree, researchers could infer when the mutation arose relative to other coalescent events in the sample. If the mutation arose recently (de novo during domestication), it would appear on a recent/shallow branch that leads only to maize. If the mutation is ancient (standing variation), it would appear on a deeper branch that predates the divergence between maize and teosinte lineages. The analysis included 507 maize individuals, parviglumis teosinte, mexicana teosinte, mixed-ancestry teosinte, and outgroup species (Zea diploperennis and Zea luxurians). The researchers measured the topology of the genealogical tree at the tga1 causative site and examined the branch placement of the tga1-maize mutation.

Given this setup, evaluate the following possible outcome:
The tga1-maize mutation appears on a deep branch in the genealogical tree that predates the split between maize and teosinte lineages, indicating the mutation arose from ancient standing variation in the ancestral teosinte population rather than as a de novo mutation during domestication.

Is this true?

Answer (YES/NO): YES